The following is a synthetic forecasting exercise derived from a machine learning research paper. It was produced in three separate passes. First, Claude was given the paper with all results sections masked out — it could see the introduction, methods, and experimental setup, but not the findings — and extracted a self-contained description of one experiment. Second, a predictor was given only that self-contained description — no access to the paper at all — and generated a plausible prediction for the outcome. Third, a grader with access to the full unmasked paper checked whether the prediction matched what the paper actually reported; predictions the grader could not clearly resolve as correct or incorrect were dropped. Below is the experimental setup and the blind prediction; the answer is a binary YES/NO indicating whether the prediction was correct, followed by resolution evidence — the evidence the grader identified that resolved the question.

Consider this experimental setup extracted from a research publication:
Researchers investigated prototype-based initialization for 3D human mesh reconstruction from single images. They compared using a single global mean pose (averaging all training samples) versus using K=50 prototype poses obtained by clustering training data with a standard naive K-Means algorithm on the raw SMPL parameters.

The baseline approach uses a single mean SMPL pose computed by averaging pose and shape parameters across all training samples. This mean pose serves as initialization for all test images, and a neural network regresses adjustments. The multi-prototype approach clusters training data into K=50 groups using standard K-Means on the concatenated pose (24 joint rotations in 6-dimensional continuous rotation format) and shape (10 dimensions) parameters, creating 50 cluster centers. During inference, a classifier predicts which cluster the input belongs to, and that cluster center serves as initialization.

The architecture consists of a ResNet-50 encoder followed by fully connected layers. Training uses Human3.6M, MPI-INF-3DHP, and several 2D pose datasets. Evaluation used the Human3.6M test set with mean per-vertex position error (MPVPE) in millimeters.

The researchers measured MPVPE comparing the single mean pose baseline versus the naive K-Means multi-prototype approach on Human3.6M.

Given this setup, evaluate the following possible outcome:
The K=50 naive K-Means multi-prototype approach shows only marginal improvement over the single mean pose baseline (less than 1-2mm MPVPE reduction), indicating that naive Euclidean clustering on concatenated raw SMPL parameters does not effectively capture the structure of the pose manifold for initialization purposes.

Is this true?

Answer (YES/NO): NO